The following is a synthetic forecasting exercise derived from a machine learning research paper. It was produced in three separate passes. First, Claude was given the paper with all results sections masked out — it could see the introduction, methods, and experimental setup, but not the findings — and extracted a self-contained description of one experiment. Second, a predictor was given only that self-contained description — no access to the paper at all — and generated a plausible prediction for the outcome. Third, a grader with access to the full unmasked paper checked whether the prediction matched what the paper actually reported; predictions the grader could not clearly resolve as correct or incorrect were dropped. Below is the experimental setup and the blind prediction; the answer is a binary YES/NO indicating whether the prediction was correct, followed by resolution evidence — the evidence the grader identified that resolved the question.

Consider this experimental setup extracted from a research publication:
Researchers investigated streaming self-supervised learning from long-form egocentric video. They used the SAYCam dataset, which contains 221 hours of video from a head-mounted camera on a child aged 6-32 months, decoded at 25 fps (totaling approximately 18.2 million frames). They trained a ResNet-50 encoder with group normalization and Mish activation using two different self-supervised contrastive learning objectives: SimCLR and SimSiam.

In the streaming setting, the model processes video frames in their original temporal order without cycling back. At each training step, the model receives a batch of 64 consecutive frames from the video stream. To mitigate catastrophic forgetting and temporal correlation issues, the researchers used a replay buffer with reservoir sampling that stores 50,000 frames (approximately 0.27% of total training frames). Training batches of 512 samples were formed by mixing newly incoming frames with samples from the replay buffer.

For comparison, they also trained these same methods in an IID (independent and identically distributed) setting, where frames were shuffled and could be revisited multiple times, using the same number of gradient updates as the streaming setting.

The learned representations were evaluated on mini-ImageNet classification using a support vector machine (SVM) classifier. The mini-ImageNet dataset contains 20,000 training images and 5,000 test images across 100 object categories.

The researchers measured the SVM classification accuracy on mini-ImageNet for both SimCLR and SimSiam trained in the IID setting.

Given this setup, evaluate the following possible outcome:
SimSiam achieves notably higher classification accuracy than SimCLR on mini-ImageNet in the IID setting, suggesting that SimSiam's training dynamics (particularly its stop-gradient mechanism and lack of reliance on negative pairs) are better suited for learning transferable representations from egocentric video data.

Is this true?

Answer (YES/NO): NO